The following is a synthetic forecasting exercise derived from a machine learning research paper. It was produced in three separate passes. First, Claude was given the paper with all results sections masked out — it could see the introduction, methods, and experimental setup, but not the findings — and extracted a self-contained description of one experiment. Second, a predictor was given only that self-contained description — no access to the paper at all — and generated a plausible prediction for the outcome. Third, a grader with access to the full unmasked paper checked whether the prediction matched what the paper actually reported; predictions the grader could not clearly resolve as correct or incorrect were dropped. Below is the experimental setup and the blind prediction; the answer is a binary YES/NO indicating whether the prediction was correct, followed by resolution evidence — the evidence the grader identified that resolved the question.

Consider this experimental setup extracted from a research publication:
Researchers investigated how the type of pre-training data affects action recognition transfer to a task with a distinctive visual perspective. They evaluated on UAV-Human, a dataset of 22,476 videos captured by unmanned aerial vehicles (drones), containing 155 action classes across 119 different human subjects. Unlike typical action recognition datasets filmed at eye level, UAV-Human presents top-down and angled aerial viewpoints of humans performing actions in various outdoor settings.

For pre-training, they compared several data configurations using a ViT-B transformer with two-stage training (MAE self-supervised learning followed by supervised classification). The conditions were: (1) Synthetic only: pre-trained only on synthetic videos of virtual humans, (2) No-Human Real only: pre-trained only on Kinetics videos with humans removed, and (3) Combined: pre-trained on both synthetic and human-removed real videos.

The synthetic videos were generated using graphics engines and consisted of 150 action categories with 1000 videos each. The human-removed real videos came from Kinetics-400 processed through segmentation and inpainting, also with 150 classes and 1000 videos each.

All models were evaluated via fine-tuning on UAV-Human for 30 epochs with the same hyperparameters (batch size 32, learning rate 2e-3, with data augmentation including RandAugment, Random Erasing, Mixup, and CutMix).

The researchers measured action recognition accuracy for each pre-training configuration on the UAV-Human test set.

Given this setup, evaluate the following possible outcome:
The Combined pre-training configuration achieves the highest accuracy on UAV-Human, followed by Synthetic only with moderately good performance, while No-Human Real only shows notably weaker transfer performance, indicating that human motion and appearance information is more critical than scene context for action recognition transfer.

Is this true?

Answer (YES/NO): YES